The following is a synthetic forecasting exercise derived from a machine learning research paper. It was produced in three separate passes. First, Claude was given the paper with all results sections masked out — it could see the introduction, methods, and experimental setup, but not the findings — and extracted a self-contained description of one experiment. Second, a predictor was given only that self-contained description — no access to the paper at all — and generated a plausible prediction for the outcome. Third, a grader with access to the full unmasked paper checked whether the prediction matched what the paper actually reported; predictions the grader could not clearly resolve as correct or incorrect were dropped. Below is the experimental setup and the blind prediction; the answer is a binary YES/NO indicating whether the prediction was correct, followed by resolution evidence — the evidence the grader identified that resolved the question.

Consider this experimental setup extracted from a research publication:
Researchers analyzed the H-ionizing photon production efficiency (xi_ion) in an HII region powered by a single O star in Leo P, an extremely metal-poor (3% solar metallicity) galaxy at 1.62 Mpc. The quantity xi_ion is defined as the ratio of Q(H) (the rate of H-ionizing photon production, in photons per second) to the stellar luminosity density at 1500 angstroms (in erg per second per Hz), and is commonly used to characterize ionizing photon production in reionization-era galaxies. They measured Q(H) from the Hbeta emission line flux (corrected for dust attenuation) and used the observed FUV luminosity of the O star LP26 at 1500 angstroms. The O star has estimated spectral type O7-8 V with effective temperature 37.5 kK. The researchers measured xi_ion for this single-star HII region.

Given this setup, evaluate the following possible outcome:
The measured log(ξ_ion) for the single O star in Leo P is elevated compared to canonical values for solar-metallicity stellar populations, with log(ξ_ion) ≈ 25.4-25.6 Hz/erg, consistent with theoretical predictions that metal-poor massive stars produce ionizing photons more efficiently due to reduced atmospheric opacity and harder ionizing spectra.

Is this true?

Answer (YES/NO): NO